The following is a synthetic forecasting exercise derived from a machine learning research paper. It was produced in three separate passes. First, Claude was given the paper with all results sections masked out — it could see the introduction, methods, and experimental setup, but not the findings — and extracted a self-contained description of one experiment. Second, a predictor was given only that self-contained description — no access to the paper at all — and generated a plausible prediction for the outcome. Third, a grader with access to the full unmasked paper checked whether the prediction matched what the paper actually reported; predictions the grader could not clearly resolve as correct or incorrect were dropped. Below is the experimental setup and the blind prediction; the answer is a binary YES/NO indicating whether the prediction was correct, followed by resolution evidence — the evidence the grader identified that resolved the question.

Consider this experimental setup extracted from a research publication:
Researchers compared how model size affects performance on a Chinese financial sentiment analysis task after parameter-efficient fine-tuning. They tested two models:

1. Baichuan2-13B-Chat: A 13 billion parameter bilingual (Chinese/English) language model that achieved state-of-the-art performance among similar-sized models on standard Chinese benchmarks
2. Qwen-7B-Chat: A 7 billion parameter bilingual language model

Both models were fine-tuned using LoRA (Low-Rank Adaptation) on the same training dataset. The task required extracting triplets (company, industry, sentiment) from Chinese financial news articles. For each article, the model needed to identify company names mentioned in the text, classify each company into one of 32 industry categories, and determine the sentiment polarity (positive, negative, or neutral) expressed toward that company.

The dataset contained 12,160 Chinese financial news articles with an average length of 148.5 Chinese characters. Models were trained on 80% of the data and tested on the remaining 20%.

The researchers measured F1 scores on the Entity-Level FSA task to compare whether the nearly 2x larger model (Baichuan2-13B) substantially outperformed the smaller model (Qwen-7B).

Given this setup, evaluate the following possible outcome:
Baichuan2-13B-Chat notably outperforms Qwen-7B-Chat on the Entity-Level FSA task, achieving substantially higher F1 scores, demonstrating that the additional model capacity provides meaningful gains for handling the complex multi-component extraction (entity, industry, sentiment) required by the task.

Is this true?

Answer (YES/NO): NO